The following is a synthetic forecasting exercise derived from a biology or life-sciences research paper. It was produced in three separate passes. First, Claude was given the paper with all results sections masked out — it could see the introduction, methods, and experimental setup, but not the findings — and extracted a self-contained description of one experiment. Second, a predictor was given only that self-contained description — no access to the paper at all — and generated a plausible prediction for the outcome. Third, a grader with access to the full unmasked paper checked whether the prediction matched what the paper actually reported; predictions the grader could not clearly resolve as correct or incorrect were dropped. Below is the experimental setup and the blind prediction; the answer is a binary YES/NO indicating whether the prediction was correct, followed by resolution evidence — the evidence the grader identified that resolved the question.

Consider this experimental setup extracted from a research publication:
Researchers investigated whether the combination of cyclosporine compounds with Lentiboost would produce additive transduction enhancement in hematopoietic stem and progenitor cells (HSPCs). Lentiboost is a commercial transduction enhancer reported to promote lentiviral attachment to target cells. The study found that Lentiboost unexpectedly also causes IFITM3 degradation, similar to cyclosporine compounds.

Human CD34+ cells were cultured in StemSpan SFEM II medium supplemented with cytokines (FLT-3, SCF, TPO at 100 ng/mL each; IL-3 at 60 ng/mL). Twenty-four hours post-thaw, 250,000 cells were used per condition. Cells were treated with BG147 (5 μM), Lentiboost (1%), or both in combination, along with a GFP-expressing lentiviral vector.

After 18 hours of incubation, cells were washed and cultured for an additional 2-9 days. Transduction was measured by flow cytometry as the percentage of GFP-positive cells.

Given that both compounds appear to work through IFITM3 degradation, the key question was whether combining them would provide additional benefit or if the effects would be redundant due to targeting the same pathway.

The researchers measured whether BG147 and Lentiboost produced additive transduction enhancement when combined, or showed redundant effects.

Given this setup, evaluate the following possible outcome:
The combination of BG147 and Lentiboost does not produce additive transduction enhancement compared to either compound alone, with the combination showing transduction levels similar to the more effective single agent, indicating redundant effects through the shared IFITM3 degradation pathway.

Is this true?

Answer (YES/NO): YES